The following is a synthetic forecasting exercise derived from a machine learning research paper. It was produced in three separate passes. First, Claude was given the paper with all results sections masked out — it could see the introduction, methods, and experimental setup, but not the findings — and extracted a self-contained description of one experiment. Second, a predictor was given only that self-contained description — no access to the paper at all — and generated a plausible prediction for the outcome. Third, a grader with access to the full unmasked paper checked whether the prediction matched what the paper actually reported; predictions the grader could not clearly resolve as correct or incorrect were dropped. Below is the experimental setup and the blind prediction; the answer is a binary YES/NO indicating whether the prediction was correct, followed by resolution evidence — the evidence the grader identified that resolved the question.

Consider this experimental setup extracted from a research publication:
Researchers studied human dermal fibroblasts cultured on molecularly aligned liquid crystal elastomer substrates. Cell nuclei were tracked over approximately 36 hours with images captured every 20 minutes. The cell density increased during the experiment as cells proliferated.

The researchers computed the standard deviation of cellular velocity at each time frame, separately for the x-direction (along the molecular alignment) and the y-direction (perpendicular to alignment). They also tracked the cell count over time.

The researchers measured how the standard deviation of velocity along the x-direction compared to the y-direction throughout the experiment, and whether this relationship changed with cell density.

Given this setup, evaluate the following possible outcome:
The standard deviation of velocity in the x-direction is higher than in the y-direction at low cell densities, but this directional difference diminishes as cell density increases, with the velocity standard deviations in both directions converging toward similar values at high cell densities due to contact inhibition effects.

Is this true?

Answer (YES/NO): NO